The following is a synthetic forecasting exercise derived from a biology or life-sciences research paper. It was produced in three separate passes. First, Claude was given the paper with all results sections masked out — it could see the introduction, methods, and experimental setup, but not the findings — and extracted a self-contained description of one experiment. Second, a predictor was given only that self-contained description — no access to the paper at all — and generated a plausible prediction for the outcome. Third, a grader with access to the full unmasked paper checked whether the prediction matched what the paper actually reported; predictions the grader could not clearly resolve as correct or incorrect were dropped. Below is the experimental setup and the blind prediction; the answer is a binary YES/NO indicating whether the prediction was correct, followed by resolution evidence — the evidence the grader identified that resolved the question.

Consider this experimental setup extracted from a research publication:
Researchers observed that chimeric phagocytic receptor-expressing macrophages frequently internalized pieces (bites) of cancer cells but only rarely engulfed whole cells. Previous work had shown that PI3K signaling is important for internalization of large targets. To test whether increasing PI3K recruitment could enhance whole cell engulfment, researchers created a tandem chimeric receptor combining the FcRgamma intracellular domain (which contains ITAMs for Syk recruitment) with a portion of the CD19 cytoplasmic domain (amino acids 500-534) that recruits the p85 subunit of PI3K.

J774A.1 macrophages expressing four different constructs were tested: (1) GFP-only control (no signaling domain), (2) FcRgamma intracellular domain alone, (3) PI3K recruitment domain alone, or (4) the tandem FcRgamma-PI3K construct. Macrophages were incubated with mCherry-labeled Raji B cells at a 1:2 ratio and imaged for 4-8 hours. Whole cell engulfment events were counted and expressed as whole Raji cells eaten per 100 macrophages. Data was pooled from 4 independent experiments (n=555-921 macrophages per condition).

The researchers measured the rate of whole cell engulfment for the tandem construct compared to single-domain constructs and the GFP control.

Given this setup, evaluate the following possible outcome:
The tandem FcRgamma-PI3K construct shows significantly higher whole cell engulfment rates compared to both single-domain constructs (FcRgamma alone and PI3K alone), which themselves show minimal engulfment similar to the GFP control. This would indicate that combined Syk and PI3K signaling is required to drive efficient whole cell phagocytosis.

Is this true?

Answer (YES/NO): YES